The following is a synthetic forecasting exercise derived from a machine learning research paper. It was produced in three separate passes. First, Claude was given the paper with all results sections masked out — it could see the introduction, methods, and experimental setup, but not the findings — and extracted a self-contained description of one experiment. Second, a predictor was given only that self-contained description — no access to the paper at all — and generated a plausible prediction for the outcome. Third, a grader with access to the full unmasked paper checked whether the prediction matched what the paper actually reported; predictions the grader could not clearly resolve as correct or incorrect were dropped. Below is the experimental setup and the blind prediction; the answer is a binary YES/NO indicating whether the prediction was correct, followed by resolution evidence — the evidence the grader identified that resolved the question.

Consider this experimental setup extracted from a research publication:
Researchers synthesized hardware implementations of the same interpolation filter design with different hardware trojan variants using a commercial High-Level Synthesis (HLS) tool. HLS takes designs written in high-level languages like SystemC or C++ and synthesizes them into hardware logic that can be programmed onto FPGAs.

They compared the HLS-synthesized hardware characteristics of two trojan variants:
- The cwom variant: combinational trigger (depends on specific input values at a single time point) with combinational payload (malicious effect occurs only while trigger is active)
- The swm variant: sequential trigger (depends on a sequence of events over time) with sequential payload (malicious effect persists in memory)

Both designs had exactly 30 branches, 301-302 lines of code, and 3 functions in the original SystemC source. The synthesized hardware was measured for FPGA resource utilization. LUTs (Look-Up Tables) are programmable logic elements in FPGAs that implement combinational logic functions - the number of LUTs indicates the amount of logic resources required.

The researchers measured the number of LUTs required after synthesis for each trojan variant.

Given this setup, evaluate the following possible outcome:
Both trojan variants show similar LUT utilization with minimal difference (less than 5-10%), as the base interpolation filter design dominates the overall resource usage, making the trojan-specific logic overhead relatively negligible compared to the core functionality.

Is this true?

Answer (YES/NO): NO